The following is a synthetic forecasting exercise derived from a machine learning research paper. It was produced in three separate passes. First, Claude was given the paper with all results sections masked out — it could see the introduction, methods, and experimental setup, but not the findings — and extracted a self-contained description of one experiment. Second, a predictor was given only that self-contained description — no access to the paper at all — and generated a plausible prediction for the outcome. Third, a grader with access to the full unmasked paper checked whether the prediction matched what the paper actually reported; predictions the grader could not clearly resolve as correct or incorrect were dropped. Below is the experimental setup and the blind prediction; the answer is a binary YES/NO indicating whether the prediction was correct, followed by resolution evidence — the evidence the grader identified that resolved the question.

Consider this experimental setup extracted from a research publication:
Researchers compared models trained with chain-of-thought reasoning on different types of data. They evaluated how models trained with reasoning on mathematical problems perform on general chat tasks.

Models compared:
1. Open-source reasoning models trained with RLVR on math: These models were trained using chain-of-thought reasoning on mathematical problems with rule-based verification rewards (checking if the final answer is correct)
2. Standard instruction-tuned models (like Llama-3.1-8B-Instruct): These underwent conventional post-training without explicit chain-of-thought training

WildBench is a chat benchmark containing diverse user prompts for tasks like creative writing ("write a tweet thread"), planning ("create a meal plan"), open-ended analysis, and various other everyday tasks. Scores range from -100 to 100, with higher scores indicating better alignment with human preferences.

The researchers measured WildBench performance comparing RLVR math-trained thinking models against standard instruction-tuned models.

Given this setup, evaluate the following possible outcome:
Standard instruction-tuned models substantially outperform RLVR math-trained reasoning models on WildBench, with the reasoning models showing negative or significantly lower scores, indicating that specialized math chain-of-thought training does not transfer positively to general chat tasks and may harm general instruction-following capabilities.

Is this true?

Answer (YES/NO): YES